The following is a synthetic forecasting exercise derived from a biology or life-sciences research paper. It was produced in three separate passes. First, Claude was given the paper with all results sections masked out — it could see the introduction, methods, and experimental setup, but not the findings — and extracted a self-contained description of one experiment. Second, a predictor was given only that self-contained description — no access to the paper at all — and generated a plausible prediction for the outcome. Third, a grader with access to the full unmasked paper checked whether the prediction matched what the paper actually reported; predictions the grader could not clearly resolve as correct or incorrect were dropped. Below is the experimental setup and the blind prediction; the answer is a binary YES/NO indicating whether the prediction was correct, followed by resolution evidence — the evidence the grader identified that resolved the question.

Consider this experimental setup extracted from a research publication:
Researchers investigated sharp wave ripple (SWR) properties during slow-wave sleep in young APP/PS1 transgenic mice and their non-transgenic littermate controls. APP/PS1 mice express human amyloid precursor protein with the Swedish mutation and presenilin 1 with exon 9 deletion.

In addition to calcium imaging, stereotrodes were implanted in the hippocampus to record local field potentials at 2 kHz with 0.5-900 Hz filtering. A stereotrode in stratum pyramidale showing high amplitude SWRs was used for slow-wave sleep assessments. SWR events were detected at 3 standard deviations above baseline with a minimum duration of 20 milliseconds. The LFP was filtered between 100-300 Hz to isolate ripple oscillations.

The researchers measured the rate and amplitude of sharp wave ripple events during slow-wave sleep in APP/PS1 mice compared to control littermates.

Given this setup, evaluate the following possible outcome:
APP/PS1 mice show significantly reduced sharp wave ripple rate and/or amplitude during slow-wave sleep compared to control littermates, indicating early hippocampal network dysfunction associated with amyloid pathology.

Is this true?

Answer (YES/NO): NO